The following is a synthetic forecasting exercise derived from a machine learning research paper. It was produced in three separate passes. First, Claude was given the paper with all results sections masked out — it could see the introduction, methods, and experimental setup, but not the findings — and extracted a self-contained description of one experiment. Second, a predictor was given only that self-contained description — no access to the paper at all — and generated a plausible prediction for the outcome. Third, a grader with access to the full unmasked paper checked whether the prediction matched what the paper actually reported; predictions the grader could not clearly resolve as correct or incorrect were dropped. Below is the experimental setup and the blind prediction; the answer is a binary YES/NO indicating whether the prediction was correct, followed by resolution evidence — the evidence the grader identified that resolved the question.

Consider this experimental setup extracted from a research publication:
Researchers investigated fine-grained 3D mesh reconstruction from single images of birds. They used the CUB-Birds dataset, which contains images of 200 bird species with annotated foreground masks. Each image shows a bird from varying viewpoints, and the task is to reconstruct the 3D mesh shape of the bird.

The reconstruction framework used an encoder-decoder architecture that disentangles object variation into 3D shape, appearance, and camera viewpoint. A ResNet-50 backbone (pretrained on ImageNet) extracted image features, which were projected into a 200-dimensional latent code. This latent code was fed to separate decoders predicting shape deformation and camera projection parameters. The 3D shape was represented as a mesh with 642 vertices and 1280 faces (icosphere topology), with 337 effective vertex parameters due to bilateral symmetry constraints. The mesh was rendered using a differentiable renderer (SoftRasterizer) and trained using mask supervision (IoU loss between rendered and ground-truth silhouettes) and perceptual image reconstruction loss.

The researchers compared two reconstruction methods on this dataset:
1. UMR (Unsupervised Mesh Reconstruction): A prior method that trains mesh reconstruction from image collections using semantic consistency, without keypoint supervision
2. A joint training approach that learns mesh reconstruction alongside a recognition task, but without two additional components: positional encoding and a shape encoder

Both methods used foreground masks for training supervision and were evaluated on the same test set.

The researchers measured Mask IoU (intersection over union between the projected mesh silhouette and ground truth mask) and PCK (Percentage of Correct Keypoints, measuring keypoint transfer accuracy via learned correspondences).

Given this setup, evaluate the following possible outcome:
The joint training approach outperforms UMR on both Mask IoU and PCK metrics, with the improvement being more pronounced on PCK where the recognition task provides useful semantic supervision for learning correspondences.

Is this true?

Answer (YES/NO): NO